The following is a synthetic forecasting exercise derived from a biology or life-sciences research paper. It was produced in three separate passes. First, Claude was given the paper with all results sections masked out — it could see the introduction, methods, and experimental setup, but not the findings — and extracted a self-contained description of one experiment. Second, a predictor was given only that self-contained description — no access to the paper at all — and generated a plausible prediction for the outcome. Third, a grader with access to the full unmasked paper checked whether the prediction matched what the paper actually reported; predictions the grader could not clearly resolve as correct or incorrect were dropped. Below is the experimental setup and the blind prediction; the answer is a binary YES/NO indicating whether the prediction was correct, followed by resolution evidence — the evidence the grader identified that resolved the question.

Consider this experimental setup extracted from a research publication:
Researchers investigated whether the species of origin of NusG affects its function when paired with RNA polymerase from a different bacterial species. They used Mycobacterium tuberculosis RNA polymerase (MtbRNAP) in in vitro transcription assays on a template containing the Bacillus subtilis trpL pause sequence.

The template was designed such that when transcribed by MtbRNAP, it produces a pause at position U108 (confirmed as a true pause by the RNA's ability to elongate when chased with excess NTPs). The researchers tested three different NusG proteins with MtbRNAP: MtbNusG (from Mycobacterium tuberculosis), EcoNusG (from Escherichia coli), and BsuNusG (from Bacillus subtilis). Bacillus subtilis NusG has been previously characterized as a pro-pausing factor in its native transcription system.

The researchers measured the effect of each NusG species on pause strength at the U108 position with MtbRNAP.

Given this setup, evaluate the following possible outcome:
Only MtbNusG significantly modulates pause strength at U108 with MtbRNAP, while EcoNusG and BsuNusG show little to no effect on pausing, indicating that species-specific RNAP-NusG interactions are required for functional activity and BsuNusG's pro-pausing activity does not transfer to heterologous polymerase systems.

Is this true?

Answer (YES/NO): NO